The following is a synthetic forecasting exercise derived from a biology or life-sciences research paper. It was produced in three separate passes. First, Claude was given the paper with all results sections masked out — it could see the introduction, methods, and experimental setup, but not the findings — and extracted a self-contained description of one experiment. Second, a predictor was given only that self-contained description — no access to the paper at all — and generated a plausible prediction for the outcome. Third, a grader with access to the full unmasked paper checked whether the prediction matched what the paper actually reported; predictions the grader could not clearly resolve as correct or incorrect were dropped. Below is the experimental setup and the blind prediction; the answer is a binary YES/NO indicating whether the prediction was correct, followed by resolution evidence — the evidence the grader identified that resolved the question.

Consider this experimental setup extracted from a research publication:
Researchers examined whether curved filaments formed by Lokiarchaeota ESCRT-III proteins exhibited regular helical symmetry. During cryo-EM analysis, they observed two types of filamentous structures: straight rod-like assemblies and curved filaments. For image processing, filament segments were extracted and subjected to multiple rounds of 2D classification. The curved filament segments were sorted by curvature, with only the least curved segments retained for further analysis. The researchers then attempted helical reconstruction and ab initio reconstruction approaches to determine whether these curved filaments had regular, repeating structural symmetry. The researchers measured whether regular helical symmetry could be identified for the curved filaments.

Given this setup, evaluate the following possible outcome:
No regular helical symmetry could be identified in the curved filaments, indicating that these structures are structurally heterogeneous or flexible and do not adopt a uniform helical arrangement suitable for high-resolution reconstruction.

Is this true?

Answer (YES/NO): YES